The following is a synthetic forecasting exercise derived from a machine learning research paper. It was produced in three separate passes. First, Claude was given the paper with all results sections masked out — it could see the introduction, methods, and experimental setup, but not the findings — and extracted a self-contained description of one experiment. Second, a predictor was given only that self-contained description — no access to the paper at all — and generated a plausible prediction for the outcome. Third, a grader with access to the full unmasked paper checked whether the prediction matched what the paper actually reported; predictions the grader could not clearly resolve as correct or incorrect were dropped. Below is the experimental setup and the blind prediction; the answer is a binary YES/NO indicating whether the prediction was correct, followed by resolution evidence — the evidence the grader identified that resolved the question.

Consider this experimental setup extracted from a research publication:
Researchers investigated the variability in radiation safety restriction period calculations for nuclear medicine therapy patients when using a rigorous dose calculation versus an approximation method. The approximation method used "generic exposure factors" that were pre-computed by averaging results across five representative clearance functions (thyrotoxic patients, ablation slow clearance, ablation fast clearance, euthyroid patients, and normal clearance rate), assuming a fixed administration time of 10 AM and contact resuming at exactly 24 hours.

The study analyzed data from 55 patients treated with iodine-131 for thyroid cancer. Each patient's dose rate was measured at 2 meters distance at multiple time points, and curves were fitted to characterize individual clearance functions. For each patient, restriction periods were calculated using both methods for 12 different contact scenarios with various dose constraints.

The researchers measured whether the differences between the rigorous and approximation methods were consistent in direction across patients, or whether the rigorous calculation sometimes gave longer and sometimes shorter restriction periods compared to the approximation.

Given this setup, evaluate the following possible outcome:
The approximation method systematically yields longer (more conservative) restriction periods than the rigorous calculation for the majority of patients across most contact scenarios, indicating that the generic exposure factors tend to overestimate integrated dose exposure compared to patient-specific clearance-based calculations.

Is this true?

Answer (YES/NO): NO